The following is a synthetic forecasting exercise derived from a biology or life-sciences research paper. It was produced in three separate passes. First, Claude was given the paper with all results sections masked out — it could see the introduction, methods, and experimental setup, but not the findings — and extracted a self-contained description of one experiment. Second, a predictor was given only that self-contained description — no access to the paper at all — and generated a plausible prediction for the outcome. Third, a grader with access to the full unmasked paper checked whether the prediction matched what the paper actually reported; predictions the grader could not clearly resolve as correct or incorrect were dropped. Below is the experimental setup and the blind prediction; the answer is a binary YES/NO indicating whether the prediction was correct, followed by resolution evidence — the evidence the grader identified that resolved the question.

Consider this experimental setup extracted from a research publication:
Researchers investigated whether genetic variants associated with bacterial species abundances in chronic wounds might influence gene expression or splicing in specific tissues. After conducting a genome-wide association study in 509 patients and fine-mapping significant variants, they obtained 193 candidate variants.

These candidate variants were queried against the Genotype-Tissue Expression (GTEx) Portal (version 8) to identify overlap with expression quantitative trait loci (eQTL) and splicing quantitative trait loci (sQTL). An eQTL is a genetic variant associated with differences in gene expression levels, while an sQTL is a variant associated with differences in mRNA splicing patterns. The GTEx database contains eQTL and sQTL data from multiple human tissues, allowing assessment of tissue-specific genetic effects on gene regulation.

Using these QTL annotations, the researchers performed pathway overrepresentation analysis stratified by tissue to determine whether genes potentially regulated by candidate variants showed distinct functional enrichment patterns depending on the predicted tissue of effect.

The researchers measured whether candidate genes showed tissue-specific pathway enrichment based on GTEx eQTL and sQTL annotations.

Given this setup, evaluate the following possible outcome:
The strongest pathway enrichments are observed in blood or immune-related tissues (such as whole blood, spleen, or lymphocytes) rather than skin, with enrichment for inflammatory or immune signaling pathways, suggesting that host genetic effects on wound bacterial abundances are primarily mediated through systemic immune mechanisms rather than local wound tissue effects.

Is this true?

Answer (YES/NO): NO